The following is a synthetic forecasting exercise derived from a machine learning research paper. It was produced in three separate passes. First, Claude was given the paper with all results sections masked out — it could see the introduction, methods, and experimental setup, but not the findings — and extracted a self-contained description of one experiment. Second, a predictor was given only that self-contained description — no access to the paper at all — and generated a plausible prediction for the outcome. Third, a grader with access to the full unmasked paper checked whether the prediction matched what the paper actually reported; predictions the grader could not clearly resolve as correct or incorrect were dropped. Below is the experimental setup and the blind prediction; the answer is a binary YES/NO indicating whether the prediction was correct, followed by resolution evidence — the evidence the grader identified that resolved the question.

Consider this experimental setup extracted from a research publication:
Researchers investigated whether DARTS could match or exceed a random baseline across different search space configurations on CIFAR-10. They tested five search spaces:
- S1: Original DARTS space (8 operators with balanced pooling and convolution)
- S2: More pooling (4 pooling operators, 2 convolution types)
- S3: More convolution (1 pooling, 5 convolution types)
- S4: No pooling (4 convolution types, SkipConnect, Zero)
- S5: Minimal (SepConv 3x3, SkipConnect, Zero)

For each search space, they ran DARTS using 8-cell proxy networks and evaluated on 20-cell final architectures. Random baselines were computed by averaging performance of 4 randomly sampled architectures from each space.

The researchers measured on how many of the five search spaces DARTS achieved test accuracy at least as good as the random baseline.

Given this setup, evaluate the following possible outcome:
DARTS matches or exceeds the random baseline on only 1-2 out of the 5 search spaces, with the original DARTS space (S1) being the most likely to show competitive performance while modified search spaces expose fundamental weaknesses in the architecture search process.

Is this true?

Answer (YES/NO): YES